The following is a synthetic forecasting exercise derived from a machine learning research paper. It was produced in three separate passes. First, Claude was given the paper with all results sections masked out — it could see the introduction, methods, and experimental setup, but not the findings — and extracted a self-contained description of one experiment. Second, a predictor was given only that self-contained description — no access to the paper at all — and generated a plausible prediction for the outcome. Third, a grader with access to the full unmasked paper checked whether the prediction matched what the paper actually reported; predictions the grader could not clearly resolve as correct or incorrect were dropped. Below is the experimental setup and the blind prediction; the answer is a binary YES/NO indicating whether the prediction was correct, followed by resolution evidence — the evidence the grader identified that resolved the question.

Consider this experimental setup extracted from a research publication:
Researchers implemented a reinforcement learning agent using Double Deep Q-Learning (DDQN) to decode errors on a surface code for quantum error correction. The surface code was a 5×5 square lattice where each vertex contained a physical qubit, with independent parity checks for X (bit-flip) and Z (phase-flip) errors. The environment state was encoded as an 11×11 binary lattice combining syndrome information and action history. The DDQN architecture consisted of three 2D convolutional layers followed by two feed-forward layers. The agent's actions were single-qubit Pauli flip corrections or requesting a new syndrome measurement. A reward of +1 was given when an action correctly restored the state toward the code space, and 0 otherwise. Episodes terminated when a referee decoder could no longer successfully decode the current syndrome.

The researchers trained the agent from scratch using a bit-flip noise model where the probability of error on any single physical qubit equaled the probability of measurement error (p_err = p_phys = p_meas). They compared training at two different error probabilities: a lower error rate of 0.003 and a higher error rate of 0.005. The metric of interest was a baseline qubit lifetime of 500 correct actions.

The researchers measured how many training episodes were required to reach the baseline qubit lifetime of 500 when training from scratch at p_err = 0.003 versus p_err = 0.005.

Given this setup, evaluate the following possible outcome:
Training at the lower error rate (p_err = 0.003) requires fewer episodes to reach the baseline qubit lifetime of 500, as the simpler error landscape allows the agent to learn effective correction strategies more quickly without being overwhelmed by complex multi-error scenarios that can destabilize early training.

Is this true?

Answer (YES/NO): YES